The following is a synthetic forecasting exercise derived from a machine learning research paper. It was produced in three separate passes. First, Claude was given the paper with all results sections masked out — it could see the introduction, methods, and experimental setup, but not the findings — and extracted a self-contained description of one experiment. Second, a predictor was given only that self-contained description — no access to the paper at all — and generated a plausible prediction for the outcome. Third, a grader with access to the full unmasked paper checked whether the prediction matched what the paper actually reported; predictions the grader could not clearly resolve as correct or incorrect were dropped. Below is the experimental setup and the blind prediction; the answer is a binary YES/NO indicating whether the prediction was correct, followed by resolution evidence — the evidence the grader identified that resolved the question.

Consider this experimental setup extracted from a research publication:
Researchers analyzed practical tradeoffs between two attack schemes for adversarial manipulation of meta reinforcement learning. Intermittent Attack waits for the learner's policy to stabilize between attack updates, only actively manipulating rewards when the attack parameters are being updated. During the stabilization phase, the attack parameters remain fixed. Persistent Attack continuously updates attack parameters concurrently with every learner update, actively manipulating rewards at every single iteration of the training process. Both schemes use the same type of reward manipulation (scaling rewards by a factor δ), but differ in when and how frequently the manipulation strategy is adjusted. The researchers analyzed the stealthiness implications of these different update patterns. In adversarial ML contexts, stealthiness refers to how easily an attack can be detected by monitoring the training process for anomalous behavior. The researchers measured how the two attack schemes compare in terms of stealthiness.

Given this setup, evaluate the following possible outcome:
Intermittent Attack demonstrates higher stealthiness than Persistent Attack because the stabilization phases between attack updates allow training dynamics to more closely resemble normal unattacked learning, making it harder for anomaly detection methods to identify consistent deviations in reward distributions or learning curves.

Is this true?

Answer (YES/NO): YES